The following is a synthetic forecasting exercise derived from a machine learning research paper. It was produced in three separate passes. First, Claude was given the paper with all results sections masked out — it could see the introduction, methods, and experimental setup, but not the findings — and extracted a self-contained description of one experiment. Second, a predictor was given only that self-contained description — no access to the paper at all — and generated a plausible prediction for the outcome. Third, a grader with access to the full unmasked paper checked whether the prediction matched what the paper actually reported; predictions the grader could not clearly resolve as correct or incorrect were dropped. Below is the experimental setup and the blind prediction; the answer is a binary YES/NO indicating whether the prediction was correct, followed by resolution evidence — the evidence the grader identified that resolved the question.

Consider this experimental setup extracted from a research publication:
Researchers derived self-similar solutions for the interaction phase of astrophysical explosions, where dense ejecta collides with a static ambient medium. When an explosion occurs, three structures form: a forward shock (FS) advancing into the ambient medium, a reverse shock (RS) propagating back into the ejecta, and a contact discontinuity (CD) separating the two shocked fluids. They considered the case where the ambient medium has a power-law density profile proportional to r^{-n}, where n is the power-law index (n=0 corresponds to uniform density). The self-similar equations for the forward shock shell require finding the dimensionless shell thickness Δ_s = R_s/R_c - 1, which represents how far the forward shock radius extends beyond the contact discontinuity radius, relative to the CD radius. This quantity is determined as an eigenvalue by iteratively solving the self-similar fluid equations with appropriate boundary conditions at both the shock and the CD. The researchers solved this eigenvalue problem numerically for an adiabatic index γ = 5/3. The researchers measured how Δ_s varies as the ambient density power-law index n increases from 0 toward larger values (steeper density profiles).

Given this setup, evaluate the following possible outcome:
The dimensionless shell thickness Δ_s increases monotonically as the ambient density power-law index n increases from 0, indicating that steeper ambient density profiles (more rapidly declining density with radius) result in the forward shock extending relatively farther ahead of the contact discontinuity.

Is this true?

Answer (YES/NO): YES